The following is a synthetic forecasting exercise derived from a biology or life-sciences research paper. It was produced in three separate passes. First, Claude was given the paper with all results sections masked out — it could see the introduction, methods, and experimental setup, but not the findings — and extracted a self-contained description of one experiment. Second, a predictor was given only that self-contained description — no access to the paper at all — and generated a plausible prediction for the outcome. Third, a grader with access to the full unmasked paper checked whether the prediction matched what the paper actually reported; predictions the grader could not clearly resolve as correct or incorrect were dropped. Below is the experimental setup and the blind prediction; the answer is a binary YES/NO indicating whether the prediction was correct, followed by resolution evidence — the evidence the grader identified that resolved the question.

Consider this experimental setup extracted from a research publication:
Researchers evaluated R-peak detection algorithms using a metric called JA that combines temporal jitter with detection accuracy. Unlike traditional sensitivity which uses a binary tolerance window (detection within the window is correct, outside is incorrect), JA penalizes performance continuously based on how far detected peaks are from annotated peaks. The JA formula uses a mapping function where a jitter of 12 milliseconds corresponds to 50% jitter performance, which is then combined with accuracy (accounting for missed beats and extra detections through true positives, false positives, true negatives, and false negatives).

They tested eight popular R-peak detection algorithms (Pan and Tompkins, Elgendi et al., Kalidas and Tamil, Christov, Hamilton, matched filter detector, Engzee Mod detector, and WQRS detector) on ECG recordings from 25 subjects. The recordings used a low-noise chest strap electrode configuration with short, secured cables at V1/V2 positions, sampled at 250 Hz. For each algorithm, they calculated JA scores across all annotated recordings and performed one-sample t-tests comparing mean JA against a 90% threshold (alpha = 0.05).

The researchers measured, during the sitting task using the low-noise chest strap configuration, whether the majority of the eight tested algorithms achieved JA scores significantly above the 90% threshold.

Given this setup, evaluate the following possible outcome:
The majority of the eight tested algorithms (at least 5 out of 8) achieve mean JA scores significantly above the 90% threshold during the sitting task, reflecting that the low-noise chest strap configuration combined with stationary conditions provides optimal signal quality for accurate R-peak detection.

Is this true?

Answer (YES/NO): NO